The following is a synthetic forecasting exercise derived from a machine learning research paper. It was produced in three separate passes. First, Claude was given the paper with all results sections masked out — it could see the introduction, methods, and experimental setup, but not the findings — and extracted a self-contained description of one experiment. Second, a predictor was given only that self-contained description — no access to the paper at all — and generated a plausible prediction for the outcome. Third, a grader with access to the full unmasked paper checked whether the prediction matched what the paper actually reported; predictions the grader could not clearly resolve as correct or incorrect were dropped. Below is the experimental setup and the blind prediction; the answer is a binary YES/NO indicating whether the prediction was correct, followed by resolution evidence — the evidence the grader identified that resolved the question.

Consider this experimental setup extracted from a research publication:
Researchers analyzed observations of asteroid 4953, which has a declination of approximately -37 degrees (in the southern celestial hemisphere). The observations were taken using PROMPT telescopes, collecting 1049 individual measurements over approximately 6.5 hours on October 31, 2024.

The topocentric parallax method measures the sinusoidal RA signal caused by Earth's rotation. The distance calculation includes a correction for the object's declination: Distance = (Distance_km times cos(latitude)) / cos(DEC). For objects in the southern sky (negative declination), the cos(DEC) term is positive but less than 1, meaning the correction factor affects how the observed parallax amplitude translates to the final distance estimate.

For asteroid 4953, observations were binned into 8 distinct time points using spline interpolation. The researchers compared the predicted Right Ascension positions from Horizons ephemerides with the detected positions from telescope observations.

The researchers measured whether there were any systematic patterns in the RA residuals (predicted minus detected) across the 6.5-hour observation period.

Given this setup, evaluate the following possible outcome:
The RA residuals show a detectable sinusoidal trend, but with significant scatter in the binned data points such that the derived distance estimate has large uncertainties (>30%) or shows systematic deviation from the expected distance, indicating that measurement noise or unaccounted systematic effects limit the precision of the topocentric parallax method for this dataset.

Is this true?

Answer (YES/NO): NO